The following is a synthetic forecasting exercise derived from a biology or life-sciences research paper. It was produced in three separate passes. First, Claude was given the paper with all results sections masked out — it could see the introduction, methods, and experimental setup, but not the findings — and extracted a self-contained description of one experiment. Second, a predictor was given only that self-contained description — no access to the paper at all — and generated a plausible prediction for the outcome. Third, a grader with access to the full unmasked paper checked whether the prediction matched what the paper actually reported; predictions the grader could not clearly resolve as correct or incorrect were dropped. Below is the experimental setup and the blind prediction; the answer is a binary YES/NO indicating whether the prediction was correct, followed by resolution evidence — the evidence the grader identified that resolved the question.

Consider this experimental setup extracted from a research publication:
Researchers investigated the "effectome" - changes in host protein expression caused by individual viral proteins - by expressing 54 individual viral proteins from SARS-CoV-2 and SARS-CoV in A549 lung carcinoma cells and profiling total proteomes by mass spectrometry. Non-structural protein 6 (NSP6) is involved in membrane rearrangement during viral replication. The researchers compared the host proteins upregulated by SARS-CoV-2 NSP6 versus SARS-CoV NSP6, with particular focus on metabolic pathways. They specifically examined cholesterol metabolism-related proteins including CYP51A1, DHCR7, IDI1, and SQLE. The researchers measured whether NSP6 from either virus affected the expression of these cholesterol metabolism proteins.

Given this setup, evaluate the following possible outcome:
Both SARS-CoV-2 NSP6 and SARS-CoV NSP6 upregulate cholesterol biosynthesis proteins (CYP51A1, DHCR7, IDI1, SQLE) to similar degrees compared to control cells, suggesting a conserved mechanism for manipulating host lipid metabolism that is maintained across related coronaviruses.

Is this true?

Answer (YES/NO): NO